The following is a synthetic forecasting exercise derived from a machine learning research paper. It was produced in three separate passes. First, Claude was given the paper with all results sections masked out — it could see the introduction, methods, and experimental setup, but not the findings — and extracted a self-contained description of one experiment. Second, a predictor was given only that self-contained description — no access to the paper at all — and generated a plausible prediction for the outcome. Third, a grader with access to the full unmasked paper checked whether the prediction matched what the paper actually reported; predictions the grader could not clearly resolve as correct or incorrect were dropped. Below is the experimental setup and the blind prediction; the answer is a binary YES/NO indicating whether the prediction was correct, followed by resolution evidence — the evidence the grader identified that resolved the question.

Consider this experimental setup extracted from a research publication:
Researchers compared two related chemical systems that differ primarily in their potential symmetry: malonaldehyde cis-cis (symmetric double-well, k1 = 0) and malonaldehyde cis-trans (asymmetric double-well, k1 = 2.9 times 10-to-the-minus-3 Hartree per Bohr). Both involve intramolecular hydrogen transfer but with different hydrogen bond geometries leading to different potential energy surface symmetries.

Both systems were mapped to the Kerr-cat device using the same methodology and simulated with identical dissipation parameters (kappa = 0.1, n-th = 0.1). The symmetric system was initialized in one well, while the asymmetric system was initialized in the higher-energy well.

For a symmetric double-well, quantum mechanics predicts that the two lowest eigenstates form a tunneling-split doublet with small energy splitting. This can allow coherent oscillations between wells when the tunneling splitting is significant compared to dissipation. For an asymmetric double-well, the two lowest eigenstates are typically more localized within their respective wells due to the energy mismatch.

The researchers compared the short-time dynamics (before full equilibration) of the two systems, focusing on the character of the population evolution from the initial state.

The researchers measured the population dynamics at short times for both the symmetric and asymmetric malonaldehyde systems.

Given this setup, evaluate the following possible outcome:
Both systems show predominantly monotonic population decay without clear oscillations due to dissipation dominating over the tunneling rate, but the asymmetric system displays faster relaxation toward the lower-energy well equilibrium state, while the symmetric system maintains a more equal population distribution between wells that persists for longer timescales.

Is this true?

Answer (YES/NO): NO